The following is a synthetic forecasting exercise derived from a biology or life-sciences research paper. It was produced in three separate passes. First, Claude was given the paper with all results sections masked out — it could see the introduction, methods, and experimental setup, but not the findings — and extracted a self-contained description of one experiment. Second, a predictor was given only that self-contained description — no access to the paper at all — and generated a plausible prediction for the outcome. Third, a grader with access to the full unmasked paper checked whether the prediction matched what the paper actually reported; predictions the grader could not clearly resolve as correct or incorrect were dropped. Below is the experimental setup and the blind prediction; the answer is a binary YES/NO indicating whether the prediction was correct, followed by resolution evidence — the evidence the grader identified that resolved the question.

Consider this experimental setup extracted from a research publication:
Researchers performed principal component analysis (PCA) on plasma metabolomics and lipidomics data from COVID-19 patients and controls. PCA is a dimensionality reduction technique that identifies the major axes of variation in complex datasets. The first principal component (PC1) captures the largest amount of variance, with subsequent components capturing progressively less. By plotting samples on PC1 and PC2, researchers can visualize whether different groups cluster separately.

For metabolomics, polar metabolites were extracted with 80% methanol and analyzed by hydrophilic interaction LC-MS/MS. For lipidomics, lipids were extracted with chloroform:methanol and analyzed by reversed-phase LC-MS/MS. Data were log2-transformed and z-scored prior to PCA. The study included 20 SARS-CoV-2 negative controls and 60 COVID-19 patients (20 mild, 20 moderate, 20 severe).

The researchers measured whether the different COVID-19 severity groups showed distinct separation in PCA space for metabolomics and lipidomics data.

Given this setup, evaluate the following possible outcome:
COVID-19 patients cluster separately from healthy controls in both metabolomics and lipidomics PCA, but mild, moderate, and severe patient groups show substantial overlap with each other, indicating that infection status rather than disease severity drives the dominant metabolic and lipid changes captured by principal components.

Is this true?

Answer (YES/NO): NO